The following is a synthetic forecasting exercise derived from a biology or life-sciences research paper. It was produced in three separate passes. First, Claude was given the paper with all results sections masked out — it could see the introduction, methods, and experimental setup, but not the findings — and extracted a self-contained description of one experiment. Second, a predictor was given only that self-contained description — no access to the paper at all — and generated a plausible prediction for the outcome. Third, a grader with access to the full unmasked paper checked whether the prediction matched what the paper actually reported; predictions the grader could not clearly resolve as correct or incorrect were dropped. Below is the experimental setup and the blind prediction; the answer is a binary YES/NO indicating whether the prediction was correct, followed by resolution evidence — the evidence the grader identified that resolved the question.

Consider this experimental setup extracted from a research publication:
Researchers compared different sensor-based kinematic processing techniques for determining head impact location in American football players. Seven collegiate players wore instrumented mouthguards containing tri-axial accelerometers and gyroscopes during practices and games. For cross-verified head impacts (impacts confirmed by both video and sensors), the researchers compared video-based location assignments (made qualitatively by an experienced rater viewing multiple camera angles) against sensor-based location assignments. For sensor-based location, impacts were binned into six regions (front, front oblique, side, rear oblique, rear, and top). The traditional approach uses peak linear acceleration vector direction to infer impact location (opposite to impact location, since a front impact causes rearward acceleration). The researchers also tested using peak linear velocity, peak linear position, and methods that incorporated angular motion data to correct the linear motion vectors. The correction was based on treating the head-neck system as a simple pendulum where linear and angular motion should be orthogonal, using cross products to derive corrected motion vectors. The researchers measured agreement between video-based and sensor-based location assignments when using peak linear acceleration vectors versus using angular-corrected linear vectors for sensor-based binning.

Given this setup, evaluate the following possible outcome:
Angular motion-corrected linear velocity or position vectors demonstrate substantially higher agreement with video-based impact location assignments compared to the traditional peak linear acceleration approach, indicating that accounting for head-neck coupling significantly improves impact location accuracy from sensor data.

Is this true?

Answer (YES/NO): YES